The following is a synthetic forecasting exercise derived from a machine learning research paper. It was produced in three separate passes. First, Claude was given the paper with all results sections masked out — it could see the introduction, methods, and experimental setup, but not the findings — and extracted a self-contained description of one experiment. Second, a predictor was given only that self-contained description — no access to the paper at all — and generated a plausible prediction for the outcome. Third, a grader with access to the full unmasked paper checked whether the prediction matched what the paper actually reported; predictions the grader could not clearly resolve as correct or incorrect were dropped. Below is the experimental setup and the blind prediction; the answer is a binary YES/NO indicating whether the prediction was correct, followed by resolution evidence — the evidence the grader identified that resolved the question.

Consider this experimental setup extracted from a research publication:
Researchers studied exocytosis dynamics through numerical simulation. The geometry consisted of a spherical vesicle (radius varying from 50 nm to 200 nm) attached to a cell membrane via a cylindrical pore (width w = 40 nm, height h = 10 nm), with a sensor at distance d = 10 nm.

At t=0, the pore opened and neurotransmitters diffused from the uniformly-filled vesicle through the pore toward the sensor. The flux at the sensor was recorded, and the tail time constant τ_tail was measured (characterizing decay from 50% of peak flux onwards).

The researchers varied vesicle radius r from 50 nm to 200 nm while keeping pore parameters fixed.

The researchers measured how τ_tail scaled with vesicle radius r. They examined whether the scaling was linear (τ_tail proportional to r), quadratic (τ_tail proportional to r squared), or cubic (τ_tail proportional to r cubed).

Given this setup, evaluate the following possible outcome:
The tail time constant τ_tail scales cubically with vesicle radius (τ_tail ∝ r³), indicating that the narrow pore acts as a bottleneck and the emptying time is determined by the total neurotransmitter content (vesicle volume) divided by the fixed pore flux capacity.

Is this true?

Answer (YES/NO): YES